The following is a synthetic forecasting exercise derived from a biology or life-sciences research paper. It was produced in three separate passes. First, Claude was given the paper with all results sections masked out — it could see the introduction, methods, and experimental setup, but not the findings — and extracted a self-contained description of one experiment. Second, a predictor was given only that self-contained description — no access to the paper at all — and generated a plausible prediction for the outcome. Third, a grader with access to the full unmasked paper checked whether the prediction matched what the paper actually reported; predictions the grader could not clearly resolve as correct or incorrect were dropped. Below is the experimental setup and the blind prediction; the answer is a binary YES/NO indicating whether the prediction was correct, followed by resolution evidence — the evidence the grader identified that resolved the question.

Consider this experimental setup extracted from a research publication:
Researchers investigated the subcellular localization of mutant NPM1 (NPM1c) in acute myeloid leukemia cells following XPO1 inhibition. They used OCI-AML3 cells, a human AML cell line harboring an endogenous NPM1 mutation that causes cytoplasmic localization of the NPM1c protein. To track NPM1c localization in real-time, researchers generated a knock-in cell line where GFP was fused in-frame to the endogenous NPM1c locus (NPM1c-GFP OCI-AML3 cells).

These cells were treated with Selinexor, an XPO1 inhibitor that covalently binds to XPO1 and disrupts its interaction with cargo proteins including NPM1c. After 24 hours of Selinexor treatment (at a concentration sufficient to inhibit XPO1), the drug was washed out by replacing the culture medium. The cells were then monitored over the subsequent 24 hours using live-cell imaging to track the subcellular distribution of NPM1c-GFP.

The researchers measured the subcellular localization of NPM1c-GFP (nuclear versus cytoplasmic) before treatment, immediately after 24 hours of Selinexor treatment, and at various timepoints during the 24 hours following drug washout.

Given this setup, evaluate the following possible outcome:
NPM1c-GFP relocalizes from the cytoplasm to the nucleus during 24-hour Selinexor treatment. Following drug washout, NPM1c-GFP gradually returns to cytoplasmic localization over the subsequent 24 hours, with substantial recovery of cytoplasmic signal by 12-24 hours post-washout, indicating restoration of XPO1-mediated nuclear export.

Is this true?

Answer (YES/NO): YES